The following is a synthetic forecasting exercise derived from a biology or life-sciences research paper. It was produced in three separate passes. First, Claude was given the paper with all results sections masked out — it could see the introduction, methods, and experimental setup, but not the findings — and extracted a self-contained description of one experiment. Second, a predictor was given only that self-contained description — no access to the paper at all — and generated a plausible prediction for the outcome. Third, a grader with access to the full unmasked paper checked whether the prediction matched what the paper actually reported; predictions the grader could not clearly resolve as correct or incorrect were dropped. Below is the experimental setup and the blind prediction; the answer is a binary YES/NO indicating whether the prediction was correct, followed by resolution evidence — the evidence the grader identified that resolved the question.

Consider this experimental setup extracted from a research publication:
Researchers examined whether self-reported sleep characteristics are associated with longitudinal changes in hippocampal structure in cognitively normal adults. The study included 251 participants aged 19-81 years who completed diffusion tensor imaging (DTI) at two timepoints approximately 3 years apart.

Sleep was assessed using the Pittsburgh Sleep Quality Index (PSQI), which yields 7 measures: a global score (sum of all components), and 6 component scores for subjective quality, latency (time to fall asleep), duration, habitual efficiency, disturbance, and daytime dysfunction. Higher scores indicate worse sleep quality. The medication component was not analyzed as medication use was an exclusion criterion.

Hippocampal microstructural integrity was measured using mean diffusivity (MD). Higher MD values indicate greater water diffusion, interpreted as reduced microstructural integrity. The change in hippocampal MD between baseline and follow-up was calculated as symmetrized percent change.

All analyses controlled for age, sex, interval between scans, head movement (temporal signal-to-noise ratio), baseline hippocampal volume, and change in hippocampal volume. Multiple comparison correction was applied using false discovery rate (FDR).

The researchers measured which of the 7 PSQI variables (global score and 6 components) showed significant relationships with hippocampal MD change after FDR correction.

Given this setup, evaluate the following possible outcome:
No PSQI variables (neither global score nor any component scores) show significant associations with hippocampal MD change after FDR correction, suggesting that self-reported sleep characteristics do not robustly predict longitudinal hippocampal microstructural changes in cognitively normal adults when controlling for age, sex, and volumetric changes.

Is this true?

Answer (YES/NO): NO